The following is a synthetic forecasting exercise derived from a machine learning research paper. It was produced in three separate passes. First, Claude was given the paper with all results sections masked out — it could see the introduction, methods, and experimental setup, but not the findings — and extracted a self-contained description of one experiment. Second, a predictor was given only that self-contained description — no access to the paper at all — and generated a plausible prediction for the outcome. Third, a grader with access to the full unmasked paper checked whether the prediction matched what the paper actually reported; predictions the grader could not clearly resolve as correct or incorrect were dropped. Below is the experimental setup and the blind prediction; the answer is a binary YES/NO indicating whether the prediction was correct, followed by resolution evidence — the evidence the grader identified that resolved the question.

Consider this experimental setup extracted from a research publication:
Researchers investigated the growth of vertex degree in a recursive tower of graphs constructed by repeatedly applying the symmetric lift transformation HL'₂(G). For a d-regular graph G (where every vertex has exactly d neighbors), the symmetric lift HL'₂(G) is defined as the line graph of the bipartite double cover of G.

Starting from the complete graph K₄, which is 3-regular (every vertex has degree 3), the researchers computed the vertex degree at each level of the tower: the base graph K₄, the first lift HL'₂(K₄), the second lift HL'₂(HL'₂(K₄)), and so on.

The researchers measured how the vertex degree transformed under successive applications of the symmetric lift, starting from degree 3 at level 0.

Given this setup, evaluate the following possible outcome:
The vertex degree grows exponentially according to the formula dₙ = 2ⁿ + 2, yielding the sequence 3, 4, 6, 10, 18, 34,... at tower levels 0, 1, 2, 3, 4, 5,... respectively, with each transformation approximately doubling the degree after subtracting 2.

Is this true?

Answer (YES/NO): YES